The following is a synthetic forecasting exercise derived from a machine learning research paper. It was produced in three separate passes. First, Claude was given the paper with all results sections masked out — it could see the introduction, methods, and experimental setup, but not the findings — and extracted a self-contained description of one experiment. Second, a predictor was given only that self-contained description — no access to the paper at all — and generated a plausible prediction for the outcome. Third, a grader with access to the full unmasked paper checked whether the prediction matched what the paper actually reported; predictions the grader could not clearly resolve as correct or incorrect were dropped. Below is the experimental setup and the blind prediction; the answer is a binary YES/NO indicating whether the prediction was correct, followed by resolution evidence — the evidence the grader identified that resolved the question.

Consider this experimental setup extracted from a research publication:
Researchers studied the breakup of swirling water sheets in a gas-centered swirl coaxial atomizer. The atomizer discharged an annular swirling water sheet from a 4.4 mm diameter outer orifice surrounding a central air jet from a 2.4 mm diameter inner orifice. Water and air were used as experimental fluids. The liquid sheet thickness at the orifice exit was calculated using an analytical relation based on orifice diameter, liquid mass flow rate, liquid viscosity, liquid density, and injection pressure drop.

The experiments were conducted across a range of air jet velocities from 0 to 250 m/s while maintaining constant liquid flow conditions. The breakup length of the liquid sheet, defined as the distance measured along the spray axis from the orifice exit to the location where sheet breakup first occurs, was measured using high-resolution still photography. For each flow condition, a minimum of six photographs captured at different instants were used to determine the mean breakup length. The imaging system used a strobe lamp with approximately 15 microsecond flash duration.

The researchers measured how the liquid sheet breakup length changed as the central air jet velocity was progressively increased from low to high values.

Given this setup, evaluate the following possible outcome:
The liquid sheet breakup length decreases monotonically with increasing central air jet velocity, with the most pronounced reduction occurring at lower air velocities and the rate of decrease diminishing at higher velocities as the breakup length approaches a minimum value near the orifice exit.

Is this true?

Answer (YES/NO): NO